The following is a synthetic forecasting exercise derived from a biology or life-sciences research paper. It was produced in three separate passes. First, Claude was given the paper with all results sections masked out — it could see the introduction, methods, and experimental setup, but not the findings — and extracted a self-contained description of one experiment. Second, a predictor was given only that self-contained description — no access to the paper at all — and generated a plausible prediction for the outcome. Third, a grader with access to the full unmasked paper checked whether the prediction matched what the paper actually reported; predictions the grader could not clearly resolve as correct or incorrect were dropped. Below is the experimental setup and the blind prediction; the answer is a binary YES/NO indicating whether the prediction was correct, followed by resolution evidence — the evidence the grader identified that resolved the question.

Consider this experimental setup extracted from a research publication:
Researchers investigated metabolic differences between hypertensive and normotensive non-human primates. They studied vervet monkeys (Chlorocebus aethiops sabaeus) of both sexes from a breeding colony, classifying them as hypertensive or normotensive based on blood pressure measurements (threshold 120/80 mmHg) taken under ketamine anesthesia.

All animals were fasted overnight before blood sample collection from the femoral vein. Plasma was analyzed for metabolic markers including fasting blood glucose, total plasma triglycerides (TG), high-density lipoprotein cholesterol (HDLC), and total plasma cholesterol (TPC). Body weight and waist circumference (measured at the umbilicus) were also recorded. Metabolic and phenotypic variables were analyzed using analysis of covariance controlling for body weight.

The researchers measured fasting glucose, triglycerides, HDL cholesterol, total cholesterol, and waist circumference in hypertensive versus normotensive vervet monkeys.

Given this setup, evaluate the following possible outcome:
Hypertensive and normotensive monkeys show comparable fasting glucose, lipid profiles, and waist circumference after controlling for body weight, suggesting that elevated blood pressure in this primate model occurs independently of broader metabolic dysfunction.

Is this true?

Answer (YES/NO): YES